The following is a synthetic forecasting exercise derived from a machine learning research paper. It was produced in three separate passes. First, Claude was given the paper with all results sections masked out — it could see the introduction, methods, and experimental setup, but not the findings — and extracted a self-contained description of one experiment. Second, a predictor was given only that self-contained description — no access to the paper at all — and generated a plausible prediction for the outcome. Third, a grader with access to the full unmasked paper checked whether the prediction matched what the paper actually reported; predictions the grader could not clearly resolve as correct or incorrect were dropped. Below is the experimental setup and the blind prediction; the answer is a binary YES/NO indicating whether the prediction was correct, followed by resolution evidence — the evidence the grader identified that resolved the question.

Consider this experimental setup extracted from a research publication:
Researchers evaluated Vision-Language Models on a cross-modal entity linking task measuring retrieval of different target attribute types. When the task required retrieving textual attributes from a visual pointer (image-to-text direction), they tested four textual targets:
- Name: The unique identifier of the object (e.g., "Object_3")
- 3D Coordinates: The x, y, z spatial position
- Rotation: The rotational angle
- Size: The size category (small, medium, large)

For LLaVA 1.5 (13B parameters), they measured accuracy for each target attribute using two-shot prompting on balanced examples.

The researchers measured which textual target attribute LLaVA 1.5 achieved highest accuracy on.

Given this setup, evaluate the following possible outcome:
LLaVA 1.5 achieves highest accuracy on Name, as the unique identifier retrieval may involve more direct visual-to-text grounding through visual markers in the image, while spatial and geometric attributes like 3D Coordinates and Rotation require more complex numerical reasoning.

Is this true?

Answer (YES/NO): NO